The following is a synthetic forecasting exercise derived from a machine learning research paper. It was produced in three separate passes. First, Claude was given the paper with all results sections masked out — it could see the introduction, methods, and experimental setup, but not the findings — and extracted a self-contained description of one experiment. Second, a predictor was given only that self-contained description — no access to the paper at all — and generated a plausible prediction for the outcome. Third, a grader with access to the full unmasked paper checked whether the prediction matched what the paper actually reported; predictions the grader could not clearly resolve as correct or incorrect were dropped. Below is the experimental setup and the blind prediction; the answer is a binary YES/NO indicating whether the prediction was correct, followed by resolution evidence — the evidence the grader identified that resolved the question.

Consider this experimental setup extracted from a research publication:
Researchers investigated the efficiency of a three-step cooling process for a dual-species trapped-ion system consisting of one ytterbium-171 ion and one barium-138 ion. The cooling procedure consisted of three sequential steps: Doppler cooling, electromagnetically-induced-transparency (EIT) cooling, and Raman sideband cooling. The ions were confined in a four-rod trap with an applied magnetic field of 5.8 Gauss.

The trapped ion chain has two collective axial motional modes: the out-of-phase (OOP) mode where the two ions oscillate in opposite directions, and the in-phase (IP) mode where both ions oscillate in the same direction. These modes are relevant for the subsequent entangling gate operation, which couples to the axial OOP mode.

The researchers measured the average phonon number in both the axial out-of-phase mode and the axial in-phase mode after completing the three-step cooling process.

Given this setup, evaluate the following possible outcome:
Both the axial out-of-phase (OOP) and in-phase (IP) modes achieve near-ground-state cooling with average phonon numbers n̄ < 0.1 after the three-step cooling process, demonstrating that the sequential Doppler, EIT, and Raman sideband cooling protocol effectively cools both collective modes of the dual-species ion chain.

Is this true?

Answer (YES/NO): NO